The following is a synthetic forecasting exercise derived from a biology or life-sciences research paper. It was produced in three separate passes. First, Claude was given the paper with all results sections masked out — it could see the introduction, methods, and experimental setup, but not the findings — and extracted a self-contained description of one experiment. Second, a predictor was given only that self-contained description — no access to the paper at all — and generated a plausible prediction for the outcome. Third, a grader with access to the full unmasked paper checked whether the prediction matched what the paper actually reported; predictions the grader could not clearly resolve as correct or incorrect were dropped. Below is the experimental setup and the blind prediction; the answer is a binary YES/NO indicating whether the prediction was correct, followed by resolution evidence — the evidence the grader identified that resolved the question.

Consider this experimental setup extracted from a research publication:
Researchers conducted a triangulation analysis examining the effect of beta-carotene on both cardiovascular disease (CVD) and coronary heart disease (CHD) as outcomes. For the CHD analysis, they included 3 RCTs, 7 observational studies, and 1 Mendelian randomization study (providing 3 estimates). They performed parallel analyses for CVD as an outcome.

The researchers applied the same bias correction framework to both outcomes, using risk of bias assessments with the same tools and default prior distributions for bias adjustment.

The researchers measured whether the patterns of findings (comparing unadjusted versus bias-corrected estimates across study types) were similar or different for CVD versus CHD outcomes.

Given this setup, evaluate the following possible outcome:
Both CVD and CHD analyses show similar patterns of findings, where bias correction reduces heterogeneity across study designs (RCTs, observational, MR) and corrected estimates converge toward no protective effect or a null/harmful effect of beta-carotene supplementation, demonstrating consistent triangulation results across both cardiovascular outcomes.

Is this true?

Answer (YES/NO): YES